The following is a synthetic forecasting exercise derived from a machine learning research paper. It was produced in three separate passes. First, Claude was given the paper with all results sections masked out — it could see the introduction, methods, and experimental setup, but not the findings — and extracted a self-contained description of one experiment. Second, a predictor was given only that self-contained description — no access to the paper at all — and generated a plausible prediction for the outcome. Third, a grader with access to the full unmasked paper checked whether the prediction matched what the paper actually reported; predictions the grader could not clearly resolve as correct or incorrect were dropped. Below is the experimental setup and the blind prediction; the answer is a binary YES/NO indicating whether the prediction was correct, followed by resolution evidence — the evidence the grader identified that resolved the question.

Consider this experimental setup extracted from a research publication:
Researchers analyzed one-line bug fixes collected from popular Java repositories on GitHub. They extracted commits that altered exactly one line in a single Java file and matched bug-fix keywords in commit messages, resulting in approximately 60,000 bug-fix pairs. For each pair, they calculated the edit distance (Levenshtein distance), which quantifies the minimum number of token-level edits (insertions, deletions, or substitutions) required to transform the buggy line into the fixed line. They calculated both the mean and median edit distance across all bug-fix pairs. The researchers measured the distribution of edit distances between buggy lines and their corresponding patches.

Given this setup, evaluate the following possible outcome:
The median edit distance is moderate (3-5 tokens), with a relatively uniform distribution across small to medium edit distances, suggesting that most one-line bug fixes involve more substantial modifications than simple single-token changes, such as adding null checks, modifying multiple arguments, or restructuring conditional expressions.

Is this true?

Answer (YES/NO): NO